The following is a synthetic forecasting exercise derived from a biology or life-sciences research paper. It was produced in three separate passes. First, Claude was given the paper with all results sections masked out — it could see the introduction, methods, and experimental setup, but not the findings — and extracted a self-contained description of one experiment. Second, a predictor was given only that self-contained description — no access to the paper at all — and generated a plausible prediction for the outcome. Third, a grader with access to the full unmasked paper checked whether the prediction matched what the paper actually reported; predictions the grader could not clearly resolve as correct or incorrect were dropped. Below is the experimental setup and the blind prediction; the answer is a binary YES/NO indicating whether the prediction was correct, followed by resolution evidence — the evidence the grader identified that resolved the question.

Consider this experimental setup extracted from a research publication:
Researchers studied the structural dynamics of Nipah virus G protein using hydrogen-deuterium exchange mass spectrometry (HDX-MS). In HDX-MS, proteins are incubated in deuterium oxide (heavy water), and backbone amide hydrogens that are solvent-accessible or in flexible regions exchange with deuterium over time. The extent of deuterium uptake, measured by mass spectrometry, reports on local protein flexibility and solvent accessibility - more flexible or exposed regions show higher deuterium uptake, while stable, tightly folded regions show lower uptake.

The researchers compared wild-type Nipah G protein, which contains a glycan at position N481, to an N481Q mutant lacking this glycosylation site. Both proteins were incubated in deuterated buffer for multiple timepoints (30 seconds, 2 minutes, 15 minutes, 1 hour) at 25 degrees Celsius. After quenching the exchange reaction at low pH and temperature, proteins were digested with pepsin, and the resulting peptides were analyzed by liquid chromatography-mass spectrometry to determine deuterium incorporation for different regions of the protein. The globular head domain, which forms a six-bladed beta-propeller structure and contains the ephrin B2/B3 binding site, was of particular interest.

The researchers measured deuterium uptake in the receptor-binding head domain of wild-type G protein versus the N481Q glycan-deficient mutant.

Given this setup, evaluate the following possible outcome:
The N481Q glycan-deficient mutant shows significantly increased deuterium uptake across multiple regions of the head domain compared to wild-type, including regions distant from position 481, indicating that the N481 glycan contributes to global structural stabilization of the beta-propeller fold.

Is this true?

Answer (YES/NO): NO